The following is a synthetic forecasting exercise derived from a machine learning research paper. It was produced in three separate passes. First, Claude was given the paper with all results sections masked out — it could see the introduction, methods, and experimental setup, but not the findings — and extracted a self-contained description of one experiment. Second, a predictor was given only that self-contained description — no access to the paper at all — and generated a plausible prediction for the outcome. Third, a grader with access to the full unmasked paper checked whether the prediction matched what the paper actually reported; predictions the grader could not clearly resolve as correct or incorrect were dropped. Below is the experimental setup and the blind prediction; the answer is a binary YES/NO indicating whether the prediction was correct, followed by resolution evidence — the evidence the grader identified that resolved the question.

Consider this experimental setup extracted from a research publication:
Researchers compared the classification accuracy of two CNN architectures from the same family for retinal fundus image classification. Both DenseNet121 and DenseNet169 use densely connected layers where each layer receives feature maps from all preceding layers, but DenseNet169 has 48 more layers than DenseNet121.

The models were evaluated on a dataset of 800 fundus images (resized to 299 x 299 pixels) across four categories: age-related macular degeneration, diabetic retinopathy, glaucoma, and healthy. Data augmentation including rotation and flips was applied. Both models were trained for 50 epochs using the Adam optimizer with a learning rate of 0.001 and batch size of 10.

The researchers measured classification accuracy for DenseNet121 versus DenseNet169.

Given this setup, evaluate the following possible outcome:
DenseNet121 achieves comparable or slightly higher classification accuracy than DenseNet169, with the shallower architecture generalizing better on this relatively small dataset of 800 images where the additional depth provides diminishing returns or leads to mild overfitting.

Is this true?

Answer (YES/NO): NO